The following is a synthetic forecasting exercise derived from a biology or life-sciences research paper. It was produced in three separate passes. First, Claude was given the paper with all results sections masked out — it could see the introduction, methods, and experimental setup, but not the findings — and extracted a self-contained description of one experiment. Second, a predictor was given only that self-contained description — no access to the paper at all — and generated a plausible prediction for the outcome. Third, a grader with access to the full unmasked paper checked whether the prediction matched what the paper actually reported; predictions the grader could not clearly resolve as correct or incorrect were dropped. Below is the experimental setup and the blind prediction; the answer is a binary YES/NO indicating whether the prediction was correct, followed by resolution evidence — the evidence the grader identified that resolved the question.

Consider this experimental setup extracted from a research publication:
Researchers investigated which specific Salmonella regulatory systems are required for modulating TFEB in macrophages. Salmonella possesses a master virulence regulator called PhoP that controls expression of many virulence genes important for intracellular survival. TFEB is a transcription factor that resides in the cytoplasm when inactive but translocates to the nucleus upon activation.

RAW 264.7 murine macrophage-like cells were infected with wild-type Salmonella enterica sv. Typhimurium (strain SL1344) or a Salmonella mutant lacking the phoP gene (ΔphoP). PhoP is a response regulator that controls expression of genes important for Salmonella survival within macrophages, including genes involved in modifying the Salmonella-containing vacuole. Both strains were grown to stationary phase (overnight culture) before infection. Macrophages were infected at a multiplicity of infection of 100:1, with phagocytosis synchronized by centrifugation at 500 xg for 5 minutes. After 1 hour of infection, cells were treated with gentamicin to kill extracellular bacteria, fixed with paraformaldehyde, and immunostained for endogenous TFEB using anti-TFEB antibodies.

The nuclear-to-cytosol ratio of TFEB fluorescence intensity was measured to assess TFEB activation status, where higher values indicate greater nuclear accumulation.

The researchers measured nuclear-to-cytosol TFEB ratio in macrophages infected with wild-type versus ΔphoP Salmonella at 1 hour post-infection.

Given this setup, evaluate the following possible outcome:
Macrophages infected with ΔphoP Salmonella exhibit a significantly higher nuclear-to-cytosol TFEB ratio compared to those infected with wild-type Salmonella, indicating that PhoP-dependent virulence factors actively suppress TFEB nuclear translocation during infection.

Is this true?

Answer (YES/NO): YES